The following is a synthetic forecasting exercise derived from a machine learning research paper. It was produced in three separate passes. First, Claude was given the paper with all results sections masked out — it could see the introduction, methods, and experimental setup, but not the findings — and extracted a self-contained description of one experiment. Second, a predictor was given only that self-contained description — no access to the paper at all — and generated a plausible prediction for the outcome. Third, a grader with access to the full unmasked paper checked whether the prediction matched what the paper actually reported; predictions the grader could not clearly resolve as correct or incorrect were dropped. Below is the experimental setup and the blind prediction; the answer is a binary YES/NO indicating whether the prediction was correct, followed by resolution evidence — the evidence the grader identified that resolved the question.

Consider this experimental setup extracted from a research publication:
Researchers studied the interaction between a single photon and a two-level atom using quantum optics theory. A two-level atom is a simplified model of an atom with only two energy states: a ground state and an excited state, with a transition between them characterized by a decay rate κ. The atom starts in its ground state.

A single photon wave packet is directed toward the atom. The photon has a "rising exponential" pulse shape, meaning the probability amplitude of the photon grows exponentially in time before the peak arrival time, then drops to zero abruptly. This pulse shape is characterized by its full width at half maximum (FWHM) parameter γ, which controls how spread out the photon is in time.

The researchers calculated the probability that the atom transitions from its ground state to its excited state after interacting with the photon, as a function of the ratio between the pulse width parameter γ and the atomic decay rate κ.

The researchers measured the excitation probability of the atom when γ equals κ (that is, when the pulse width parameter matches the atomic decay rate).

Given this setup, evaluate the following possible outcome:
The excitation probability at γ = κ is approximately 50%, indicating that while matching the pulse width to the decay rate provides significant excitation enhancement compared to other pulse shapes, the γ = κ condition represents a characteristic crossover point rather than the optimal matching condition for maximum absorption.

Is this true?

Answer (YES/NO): NO